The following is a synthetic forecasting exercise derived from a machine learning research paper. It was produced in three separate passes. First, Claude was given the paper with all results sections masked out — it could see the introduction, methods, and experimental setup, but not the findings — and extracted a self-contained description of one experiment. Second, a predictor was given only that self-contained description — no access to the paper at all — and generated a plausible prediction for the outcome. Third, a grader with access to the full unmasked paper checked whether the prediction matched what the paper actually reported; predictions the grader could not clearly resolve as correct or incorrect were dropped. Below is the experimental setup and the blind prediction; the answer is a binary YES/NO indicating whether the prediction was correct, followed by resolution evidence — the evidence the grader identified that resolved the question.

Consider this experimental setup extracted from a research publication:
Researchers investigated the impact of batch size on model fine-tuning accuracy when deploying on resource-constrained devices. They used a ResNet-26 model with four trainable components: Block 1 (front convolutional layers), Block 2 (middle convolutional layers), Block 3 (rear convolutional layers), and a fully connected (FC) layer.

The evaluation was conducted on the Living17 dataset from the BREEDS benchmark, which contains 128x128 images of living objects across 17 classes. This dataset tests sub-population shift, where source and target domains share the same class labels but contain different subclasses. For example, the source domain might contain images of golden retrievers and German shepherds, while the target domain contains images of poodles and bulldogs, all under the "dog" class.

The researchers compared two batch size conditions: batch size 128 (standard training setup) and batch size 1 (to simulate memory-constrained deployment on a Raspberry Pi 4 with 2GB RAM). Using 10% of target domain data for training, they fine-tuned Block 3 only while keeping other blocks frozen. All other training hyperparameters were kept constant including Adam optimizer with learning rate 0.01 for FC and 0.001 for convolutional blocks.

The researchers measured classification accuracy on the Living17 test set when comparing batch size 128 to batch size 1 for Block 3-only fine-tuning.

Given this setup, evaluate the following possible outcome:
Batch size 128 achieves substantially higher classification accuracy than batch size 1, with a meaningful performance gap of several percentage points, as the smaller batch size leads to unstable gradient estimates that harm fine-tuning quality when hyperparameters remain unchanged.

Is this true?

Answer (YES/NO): NO